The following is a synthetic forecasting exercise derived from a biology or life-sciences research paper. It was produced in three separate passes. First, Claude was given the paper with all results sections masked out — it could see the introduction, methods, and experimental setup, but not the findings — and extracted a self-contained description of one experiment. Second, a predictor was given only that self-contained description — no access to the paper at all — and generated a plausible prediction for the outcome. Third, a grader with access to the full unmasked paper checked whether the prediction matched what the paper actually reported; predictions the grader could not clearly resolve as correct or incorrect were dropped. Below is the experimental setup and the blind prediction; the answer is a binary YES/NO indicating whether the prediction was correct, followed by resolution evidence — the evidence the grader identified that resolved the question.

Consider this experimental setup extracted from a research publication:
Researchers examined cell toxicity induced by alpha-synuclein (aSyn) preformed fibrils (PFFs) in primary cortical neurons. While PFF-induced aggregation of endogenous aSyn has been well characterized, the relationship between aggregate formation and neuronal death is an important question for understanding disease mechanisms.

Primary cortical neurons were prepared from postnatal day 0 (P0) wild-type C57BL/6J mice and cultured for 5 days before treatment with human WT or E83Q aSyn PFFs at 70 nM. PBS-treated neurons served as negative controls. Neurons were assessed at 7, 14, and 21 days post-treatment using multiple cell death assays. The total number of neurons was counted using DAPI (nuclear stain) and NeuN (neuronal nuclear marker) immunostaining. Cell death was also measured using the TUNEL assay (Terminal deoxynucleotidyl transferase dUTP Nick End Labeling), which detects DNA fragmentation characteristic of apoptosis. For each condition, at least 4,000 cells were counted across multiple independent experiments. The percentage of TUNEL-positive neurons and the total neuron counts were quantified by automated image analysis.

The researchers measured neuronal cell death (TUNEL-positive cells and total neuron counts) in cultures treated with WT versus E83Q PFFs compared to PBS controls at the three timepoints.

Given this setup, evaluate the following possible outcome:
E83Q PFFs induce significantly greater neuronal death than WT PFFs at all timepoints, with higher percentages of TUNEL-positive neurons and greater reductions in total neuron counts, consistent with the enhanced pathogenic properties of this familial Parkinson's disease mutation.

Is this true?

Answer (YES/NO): NO